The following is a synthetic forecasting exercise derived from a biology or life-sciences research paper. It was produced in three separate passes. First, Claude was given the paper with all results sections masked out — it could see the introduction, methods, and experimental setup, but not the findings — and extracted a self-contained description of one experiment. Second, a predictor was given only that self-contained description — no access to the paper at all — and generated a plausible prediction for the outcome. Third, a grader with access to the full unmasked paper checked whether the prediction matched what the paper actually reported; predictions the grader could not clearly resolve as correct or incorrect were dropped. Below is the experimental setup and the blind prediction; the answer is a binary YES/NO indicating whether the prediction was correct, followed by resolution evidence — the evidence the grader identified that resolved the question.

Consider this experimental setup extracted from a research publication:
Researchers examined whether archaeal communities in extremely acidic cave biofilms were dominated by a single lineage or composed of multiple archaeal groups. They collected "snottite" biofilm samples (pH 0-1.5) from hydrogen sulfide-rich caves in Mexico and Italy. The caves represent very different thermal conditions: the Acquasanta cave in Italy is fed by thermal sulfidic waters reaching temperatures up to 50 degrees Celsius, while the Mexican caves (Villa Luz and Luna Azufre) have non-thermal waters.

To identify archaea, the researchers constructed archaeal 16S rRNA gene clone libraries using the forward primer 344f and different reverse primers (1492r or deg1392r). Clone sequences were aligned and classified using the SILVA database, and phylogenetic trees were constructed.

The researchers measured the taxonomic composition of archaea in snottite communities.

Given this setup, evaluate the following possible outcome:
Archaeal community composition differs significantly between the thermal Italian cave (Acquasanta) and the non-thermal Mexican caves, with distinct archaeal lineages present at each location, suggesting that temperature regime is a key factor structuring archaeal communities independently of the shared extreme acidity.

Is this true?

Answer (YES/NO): NO